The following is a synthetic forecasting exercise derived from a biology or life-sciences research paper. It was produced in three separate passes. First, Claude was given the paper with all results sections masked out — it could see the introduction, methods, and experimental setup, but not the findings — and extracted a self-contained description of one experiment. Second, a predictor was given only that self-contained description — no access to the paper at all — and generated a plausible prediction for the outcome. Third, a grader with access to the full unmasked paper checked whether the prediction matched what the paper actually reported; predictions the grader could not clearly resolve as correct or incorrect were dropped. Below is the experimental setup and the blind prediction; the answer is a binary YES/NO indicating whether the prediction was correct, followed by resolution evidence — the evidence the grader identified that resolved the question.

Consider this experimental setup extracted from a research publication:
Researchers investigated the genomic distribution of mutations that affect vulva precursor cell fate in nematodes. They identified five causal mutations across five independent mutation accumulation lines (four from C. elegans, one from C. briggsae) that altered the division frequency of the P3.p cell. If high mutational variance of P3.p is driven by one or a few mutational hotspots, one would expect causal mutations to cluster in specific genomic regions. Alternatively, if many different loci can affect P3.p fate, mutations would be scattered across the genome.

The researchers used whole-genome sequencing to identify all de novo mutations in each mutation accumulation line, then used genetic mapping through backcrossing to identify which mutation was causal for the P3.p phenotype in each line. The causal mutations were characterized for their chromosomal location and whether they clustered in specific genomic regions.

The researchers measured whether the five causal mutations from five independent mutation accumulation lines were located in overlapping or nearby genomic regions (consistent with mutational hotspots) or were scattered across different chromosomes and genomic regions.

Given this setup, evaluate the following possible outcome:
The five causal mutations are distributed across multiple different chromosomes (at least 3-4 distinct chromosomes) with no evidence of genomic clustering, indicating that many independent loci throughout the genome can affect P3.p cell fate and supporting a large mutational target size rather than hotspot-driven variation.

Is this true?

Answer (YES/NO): YES